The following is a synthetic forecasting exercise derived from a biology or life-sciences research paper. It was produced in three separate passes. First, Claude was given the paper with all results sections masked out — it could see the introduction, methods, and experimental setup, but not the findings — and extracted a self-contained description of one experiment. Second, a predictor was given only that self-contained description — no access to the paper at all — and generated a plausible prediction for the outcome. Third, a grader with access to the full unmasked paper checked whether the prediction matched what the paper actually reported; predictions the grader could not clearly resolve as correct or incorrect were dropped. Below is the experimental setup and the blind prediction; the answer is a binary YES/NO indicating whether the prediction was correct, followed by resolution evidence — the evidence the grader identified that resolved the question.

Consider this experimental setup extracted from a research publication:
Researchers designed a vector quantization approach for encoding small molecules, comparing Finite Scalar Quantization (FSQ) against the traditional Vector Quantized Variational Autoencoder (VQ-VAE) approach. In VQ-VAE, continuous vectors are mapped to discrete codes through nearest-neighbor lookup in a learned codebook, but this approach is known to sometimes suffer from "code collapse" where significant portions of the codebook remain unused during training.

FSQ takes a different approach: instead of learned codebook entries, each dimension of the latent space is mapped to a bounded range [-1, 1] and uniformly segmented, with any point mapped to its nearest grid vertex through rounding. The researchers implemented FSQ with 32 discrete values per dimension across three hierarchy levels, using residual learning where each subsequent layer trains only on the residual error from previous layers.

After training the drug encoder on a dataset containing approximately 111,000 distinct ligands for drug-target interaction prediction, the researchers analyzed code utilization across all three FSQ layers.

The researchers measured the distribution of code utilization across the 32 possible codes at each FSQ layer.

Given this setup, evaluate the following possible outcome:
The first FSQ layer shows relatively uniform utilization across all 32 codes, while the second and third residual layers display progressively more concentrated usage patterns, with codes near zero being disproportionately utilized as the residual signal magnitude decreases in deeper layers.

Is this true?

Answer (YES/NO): NO